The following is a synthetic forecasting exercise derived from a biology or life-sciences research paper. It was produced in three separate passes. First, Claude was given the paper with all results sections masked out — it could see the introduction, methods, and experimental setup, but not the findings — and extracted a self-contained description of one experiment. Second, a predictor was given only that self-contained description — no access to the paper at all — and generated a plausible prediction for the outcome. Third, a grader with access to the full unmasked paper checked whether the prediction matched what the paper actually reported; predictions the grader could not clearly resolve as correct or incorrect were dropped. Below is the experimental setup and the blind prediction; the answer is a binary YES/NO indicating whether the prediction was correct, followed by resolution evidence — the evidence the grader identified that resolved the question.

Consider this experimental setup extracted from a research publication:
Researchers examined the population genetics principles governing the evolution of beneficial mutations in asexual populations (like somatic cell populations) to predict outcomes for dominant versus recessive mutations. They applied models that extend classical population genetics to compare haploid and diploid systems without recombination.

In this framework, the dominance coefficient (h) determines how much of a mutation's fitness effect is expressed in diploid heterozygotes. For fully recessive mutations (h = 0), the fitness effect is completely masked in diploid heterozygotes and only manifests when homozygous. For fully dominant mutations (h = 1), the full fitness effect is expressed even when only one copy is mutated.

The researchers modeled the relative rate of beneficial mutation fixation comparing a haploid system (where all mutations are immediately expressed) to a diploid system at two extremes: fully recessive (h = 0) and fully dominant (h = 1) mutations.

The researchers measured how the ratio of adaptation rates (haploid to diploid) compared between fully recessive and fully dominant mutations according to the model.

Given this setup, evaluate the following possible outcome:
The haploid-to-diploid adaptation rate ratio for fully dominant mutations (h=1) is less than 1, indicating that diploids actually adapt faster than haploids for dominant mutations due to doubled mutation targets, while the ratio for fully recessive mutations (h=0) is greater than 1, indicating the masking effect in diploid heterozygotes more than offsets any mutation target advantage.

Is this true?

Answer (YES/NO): NO